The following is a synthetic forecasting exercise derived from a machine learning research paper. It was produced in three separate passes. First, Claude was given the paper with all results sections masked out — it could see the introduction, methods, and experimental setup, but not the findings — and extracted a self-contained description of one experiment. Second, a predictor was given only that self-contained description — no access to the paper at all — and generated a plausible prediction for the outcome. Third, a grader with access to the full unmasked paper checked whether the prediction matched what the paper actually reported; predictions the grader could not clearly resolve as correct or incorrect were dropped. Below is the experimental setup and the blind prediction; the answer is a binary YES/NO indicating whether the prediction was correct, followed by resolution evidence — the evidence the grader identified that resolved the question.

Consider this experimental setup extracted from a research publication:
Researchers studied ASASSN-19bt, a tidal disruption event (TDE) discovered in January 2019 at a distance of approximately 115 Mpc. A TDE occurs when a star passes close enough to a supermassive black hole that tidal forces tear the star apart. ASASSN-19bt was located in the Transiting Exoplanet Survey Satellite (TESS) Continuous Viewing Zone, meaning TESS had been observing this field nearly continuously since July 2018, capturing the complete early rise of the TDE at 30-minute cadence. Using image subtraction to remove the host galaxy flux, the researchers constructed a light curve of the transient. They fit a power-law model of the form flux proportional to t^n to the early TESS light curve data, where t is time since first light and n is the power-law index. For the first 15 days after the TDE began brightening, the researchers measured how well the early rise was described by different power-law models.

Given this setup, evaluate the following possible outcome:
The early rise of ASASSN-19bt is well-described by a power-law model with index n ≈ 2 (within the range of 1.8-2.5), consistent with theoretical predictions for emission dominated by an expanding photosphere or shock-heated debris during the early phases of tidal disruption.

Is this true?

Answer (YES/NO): YES